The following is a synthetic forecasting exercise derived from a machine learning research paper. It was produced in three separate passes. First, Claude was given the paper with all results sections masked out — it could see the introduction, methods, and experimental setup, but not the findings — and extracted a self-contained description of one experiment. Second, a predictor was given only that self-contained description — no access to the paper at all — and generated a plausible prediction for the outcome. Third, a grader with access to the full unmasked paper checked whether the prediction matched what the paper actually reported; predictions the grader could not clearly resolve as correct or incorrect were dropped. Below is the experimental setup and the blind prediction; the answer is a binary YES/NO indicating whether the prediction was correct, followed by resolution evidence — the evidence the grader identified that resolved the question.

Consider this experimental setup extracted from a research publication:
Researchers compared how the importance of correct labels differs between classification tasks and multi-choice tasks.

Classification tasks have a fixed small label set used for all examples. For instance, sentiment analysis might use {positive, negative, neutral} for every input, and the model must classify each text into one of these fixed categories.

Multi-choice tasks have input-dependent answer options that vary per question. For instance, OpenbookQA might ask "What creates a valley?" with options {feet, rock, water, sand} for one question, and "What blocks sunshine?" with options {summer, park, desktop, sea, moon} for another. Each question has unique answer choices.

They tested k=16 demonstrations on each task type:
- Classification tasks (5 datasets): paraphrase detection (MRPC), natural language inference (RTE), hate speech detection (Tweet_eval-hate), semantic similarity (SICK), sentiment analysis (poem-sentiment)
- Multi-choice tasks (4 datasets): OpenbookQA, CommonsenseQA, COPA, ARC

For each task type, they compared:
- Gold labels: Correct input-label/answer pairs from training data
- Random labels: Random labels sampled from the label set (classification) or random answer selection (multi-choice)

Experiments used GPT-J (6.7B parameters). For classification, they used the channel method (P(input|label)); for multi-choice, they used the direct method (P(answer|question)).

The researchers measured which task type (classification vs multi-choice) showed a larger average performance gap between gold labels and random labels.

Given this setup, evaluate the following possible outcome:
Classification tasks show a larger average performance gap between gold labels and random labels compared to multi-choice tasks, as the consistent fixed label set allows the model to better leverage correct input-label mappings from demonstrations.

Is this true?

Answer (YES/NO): YES